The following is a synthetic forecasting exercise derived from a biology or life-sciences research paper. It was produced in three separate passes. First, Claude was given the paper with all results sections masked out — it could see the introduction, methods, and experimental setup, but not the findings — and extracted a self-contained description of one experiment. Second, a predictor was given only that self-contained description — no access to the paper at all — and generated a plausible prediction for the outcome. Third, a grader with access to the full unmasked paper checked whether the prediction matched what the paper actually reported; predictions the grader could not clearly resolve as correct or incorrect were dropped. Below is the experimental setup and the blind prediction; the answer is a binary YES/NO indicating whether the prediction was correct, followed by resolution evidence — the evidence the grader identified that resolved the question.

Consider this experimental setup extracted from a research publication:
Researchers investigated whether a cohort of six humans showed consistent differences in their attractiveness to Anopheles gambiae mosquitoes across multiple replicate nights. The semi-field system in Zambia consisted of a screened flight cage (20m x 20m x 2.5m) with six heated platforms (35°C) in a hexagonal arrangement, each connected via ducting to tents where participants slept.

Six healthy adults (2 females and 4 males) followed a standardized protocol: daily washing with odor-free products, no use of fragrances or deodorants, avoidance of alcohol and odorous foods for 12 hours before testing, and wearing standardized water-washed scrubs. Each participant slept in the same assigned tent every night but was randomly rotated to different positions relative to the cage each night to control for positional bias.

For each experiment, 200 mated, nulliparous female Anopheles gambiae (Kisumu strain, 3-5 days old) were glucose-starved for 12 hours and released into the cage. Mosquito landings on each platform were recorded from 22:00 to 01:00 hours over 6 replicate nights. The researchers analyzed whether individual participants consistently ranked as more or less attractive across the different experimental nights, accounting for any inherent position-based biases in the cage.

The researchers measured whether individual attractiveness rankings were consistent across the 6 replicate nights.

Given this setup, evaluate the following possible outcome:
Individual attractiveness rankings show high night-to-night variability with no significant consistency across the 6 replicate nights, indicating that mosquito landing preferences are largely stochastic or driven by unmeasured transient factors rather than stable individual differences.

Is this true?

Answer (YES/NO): NO